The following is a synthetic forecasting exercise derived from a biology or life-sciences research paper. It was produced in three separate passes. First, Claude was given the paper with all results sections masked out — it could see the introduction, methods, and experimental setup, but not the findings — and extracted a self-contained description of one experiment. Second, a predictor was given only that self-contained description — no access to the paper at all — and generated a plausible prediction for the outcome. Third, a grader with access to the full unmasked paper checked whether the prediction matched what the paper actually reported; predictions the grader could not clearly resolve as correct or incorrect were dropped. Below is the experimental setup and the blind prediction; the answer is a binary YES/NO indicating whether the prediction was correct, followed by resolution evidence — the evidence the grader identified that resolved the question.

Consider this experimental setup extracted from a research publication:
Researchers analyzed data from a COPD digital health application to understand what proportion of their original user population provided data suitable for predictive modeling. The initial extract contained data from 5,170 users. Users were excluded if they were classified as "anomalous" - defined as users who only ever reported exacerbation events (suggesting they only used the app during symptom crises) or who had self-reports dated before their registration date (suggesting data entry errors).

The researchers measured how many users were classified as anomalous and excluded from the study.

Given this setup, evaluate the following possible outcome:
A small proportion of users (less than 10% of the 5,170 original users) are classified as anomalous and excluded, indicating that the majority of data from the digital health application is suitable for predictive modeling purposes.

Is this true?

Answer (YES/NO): NO